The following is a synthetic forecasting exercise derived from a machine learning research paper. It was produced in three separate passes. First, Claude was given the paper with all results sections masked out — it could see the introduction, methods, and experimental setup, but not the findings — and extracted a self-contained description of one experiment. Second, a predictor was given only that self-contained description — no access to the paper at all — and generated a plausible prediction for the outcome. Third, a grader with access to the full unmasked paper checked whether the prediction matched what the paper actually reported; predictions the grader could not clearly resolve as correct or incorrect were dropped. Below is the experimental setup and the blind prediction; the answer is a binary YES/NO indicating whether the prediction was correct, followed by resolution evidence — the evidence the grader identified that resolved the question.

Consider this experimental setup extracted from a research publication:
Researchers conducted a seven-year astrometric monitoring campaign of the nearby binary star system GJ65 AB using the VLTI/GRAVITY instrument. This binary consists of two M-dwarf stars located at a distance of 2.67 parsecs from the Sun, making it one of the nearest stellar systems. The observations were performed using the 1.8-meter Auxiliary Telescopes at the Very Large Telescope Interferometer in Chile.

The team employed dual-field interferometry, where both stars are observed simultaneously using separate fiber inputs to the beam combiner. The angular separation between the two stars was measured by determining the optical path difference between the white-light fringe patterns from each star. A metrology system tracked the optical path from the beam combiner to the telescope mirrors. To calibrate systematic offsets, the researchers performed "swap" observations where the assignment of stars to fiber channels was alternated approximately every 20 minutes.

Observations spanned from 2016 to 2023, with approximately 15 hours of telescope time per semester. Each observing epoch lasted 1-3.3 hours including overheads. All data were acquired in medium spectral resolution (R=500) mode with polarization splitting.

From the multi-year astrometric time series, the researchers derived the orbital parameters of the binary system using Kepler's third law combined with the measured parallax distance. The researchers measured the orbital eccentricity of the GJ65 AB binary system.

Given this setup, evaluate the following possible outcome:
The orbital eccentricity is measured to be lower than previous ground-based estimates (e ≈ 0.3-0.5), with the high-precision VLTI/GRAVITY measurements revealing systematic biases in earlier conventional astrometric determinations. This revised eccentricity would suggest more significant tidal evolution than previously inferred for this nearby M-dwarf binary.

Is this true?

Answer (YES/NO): NO